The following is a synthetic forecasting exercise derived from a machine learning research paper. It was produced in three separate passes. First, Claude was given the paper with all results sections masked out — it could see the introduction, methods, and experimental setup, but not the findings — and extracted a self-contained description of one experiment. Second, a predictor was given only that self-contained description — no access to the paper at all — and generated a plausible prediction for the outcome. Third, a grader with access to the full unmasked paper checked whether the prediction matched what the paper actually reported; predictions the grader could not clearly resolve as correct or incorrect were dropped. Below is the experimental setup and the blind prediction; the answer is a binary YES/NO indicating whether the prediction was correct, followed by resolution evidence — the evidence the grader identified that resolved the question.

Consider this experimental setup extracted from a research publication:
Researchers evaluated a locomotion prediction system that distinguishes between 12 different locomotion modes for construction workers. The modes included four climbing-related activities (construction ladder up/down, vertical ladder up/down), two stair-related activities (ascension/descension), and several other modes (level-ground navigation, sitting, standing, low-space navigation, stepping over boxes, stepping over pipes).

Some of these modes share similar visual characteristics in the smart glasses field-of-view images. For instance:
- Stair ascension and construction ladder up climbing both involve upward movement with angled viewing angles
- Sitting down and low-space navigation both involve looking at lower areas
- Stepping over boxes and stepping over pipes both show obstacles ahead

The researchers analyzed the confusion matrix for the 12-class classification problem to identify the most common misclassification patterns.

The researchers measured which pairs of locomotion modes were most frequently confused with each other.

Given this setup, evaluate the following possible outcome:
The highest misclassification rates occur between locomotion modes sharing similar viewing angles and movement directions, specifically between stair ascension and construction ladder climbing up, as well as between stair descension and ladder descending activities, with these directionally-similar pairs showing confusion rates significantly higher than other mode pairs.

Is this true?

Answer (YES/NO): NO